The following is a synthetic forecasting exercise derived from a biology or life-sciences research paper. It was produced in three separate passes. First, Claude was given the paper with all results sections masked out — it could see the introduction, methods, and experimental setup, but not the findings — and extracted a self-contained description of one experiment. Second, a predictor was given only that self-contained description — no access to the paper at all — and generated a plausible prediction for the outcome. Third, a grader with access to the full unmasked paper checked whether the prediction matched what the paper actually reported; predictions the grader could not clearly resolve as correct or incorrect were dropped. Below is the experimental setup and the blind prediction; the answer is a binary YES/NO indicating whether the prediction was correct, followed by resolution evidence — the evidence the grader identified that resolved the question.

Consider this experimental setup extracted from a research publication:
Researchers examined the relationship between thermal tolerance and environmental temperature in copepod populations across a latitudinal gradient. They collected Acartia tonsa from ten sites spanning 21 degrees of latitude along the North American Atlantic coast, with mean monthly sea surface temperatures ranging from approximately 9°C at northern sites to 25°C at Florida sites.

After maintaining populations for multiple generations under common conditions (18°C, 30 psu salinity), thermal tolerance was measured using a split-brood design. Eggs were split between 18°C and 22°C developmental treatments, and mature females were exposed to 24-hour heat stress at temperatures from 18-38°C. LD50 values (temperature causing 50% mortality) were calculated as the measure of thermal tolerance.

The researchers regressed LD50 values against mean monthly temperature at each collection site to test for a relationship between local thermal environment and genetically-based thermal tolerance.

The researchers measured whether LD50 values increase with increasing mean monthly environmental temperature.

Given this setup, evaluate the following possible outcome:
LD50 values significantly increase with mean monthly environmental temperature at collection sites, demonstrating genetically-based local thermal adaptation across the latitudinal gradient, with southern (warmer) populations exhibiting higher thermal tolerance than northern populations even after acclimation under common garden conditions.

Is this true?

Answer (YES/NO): YES